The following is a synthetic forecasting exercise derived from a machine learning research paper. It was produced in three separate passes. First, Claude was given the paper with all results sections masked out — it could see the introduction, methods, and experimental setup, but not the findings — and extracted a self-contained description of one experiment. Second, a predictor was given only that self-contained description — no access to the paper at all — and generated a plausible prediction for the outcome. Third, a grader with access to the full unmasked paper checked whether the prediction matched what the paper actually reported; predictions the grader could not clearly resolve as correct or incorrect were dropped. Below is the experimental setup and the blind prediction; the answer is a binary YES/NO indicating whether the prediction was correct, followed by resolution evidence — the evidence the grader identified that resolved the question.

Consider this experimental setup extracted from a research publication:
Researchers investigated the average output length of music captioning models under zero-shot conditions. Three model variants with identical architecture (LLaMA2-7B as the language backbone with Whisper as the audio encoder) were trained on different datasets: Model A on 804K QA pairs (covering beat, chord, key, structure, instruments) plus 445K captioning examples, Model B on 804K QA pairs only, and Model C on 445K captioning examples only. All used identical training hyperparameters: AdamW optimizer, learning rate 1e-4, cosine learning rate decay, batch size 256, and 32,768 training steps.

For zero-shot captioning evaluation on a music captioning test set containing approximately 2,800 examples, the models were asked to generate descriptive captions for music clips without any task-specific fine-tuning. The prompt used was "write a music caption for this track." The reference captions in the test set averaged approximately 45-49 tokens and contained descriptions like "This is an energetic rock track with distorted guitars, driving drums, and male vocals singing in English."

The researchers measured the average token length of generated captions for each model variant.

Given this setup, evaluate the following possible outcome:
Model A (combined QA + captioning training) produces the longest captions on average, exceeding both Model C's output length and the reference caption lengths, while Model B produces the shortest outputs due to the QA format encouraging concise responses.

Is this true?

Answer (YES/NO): NO